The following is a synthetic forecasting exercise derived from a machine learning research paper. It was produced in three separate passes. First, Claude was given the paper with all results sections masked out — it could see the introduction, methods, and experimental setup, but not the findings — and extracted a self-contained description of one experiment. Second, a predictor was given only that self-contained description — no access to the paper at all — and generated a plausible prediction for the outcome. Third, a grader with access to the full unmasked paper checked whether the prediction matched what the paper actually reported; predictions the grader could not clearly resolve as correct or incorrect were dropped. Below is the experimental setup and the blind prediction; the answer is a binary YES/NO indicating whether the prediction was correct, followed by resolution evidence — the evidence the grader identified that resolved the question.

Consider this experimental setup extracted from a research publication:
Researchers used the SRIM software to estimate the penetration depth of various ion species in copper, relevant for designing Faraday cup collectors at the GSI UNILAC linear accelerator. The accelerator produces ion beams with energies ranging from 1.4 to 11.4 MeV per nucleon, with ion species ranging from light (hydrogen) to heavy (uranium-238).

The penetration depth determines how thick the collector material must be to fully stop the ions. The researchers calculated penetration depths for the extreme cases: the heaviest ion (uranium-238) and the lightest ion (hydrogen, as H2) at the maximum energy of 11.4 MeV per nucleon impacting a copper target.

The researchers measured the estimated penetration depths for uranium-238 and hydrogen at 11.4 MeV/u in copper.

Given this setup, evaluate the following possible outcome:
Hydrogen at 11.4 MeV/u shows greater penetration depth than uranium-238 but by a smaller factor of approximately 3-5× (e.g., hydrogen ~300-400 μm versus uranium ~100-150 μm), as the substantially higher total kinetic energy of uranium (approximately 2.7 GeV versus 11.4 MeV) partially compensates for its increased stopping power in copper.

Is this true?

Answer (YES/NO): NO